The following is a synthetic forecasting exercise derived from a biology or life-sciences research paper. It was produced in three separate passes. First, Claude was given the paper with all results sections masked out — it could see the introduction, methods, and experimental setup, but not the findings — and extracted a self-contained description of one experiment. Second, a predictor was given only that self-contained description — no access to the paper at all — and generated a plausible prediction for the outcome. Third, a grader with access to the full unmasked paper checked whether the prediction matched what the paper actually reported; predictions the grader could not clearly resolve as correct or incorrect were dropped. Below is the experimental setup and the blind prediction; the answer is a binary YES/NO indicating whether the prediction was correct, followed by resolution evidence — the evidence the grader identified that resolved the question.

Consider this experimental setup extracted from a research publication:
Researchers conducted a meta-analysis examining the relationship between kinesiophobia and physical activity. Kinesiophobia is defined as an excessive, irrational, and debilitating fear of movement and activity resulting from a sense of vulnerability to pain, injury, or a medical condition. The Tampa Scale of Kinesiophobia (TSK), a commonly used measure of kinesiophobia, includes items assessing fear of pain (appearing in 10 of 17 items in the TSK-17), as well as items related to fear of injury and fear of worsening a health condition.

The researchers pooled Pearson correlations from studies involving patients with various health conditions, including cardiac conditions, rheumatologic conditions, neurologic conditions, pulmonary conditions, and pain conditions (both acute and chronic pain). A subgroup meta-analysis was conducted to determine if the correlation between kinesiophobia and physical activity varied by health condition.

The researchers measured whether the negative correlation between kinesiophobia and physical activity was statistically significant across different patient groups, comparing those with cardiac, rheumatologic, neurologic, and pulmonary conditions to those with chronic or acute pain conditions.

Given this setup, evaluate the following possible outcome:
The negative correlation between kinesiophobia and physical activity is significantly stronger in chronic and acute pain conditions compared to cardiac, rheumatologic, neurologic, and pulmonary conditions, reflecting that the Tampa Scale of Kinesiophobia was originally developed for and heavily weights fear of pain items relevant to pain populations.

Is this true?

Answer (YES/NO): NO